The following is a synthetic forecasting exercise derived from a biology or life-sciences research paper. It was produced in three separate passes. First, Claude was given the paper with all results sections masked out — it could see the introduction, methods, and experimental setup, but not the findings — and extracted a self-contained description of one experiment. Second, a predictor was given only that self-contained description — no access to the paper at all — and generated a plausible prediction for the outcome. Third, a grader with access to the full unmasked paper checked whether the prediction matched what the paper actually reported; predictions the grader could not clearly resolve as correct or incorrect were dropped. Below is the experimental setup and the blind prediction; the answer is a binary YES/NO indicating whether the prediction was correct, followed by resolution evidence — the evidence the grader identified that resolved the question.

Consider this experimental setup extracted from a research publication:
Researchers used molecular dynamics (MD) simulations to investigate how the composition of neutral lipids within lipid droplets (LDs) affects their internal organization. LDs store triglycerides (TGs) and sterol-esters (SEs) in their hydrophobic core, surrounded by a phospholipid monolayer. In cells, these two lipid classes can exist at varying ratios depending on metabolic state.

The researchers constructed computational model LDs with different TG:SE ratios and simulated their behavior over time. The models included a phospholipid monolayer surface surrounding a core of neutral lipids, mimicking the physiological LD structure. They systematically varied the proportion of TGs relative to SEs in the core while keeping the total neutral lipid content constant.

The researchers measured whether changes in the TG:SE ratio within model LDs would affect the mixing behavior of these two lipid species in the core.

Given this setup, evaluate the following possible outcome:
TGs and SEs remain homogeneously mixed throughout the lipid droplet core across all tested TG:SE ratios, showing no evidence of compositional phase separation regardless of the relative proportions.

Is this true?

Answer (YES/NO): NO